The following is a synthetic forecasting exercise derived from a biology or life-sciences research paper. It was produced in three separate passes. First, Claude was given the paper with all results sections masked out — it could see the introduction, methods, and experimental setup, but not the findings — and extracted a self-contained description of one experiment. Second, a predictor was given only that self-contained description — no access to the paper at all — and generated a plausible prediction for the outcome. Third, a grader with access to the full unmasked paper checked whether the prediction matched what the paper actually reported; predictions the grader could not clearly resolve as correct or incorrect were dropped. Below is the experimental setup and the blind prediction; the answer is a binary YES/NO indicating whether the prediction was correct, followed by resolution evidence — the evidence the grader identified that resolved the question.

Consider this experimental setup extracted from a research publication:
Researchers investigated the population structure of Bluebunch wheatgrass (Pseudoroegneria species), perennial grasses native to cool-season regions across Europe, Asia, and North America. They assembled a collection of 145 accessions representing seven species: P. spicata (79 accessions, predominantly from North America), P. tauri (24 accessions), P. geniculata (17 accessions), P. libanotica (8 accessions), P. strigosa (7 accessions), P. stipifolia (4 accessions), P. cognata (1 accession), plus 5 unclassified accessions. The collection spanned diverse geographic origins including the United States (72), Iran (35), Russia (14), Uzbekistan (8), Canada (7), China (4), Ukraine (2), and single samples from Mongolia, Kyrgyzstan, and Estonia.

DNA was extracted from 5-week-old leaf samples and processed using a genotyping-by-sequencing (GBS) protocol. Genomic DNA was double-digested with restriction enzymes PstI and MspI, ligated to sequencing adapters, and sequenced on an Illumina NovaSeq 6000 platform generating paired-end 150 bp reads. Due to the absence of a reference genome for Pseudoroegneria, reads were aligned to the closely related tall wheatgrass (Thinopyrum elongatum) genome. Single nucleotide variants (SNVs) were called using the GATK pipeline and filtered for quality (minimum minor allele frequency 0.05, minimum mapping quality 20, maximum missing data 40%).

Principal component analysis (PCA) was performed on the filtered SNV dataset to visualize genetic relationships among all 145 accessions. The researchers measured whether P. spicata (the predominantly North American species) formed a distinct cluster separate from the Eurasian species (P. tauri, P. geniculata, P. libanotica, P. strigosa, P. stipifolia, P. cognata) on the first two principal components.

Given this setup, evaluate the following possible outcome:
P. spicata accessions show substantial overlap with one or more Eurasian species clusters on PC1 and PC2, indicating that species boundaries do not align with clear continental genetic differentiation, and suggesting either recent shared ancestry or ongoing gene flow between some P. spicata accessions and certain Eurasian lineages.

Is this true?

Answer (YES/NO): NO